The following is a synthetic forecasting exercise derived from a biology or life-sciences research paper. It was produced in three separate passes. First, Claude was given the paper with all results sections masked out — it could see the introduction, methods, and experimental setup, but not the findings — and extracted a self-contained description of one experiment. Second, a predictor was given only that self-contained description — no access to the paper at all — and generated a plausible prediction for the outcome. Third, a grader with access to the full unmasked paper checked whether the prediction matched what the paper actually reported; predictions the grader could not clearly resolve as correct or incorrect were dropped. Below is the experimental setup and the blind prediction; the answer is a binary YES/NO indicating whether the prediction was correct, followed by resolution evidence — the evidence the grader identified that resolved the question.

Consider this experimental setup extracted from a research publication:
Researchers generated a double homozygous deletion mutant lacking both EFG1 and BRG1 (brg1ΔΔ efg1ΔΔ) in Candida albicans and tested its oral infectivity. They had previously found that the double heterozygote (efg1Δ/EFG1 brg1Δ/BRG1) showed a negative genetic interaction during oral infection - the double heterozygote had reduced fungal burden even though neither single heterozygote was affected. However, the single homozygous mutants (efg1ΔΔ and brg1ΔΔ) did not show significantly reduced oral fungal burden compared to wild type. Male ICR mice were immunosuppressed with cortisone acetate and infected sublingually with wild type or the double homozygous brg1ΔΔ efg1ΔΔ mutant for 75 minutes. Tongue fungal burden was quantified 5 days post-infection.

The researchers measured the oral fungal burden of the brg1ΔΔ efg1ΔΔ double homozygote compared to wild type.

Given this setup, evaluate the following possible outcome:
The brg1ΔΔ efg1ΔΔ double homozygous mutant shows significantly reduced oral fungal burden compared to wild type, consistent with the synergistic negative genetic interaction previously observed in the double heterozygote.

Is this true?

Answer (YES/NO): YES